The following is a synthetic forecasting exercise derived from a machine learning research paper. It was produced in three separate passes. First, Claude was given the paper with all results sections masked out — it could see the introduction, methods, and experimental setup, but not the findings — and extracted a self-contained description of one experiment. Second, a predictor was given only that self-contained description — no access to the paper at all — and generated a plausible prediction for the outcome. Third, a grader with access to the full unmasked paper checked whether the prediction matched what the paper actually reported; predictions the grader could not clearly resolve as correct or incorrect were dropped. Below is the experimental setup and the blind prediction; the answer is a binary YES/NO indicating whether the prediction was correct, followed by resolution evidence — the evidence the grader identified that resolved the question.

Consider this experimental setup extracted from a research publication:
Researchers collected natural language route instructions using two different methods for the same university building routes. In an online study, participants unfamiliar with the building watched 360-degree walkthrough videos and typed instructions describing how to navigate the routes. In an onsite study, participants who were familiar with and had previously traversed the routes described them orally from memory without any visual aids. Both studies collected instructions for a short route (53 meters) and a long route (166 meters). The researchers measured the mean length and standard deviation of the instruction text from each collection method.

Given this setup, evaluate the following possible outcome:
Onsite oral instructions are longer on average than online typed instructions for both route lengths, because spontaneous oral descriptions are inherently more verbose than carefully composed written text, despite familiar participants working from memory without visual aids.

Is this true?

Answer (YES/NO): YES